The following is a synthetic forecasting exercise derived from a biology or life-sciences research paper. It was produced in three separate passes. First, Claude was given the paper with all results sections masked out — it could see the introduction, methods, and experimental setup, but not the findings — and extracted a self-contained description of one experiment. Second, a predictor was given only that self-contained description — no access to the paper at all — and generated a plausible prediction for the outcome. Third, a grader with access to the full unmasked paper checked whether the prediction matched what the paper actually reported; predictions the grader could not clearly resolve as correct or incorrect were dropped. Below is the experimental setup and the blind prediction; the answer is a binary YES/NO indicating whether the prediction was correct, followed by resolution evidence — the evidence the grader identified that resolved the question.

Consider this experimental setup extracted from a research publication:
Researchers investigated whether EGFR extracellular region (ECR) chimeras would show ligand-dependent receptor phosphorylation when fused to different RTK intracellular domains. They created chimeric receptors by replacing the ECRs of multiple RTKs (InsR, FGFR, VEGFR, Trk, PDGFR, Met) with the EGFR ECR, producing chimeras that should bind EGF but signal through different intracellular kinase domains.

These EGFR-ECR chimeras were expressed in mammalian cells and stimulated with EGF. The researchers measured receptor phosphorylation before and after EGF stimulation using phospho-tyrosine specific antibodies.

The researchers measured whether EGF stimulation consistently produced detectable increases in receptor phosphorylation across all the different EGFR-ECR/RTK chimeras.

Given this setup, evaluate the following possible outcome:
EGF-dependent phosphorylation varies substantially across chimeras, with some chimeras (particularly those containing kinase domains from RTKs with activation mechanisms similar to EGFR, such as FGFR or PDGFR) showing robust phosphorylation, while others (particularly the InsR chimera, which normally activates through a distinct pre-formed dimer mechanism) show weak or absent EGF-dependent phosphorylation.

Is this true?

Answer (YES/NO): NO